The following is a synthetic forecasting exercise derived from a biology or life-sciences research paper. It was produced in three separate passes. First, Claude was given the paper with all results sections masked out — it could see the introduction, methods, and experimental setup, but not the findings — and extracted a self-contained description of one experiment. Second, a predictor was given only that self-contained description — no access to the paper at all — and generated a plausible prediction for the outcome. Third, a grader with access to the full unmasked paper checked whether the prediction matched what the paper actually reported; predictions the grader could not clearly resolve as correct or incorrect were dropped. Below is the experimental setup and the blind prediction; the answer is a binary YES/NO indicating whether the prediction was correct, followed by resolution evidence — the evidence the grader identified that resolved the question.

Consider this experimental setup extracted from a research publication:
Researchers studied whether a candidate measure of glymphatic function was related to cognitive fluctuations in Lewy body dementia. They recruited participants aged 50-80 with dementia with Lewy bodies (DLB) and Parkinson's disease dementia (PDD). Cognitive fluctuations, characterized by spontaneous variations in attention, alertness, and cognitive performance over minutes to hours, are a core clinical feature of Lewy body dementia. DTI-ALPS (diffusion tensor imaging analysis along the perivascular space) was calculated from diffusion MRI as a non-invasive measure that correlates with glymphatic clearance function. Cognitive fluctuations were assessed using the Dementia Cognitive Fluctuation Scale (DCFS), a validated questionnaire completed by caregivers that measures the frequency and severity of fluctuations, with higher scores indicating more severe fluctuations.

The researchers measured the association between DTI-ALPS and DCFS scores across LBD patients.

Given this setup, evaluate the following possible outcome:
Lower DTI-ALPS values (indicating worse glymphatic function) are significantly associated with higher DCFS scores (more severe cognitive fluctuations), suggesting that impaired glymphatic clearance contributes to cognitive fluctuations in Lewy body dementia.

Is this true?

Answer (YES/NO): NO